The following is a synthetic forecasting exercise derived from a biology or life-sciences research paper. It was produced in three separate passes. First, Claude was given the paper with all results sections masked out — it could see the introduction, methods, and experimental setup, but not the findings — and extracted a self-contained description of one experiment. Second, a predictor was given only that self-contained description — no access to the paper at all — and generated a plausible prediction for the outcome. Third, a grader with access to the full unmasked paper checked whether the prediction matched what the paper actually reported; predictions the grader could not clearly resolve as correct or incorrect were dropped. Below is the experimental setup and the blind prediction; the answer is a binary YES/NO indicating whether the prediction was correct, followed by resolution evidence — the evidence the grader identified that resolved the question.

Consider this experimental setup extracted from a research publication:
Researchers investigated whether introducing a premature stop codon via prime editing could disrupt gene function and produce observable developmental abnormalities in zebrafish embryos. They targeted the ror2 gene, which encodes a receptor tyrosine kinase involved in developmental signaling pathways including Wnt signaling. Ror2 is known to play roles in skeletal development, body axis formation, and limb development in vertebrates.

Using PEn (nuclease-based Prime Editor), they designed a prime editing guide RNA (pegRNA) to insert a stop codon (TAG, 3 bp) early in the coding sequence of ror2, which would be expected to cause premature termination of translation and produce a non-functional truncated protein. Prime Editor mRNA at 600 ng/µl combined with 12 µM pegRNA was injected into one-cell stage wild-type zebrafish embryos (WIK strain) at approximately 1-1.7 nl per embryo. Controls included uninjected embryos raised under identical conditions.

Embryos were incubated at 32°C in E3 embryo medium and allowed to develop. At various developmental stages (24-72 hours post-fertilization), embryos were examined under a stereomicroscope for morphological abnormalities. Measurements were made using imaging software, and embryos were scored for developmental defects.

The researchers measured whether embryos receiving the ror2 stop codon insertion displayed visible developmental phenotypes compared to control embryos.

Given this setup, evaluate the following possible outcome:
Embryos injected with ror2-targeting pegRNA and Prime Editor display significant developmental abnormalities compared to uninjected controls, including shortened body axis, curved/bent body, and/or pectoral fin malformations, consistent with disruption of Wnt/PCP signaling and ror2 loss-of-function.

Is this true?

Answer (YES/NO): NO